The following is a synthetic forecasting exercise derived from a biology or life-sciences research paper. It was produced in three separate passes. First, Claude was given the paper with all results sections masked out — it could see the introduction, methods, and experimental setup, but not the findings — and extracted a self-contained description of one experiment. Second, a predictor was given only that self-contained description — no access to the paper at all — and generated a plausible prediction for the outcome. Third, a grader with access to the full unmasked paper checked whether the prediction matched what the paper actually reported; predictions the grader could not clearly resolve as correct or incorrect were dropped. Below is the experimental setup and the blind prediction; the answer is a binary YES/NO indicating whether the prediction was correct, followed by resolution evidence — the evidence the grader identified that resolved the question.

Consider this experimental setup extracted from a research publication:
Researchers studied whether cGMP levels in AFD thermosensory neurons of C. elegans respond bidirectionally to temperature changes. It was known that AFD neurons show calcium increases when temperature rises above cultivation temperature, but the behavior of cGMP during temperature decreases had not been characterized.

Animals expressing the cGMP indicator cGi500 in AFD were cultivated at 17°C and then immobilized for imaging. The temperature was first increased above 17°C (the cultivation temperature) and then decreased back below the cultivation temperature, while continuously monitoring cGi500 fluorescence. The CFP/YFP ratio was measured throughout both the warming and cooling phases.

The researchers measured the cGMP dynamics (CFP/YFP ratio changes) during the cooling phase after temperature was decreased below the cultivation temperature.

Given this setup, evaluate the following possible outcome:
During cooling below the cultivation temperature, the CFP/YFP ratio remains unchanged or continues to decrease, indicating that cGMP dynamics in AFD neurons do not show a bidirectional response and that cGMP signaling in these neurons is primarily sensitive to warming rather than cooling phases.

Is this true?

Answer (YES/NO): NO